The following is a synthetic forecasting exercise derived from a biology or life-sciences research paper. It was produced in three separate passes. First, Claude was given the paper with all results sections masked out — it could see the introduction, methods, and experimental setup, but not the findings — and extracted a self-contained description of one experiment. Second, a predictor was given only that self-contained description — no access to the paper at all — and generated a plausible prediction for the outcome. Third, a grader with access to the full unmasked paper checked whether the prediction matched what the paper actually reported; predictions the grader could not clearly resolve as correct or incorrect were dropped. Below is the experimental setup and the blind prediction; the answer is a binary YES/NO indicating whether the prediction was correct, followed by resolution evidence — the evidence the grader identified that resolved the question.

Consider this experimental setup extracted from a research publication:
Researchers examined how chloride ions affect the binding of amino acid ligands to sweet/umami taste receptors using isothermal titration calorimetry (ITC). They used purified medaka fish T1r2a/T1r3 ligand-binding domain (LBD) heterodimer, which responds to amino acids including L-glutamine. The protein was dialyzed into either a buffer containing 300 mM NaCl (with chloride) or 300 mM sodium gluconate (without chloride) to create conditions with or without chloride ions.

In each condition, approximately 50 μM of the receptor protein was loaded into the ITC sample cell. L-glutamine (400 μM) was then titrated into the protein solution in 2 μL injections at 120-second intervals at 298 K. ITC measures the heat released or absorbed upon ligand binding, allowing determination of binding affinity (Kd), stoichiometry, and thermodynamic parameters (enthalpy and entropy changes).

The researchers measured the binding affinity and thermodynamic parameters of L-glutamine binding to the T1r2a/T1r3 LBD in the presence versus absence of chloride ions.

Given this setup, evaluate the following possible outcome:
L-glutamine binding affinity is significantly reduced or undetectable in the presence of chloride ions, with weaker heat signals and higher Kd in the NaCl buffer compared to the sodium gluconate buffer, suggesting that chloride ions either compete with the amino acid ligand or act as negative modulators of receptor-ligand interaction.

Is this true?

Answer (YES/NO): NO